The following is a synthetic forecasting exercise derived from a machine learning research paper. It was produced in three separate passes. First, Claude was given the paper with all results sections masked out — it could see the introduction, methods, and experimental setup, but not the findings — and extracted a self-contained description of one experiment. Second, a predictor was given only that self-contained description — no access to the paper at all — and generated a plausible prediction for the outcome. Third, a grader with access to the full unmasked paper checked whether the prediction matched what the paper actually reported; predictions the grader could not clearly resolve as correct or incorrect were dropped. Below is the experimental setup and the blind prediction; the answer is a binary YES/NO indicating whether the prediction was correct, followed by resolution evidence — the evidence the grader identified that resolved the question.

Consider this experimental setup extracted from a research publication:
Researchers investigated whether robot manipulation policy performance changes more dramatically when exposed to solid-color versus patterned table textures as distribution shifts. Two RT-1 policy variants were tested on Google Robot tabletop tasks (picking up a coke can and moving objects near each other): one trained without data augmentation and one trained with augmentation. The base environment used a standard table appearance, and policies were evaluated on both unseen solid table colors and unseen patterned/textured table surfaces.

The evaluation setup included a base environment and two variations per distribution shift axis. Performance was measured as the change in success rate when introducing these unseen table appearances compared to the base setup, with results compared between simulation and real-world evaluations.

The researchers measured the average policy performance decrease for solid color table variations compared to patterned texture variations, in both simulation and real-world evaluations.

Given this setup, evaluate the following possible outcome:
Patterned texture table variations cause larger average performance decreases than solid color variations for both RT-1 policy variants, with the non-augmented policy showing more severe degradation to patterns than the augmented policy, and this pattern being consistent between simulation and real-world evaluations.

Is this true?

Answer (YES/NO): NO